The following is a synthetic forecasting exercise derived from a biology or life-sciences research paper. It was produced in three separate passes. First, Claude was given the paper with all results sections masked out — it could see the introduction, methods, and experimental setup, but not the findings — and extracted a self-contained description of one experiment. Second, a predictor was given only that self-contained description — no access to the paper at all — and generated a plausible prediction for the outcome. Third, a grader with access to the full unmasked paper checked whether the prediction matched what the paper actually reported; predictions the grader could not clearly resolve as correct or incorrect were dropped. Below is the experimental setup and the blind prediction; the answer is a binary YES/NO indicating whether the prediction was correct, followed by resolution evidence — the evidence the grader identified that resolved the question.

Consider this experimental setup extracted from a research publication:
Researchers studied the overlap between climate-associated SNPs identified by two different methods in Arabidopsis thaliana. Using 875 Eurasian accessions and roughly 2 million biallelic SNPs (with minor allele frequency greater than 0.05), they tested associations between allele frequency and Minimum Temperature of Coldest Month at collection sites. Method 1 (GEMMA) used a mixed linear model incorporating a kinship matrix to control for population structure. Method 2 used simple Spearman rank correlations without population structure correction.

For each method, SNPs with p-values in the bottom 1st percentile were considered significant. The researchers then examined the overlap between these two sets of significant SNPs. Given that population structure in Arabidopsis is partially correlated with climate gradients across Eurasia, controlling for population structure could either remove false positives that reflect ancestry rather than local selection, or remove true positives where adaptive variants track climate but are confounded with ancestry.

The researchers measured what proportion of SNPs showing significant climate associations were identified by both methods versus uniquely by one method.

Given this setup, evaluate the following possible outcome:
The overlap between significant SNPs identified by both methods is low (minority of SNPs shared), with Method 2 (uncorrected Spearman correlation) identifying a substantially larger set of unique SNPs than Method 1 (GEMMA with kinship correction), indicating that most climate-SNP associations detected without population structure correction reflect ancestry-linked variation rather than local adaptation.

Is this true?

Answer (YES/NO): NO